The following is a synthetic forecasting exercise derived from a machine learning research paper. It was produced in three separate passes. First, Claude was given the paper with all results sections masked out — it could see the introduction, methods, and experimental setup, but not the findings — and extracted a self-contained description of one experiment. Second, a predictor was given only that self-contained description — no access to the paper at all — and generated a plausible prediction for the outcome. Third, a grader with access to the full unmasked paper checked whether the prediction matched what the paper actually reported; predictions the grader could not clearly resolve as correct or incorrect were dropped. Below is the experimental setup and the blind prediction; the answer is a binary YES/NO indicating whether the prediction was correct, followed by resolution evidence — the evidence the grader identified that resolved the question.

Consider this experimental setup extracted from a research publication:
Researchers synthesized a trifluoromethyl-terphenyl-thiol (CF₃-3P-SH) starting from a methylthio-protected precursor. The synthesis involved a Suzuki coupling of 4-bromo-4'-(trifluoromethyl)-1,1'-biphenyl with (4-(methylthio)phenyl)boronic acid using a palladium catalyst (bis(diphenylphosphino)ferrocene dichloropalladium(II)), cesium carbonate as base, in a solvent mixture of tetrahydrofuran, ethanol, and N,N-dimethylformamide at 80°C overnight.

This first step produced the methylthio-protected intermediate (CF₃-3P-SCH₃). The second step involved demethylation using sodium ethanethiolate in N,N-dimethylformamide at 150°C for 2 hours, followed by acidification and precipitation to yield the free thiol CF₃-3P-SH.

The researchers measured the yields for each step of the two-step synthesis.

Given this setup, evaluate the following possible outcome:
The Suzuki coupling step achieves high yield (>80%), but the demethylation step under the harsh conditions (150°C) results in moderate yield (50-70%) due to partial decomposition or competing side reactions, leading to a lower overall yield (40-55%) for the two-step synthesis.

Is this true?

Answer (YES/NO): NO